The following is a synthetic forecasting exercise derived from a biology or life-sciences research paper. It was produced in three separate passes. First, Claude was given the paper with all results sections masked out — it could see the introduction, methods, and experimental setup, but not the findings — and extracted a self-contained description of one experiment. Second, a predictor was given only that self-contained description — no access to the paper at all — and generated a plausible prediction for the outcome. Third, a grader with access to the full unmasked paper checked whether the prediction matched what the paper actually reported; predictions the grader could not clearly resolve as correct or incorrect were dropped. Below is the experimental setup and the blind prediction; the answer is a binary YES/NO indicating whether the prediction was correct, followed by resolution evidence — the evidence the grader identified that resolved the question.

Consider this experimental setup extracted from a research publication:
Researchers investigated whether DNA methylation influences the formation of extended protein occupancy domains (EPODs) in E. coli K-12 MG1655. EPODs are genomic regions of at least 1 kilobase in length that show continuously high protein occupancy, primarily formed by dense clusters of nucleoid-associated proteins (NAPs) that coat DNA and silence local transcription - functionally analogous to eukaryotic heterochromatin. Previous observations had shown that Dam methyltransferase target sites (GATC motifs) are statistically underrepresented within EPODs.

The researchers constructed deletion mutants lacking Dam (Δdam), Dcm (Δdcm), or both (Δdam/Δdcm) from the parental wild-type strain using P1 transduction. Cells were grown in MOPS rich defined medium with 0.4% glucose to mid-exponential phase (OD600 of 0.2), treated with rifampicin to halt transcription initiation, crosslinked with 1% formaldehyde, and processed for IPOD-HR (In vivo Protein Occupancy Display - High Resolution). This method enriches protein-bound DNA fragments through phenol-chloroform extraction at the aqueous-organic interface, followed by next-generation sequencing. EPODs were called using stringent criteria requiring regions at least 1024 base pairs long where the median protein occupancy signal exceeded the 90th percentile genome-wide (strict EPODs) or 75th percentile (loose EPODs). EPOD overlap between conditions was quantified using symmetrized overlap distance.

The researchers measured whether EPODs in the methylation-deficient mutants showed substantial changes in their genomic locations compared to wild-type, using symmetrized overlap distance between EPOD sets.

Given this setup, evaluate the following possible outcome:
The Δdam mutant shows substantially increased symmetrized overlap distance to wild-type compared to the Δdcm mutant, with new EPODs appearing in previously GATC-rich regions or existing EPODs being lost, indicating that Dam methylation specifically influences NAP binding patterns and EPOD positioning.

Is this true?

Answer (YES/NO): NO